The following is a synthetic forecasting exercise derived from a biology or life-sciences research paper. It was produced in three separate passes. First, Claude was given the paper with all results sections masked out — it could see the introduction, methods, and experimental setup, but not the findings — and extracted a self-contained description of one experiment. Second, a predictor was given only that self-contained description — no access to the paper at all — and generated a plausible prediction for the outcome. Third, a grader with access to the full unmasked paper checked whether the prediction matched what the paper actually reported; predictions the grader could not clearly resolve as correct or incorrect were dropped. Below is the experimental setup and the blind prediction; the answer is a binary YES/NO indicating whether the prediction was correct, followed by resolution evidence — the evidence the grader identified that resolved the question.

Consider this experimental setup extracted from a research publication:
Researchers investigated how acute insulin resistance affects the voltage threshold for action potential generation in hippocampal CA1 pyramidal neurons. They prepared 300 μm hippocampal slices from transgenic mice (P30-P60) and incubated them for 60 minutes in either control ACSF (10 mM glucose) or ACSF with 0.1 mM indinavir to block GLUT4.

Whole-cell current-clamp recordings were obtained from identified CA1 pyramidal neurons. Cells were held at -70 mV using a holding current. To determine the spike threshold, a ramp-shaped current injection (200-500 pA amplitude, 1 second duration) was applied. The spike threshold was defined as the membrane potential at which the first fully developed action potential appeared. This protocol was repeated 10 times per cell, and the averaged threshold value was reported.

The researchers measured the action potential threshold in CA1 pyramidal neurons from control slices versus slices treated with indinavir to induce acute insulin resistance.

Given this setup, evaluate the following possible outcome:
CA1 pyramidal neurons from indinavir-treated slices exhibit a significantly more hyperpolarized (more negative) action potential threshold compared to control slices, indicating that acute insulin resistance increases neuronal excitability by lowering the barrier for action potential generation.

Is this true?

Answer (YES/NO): NO